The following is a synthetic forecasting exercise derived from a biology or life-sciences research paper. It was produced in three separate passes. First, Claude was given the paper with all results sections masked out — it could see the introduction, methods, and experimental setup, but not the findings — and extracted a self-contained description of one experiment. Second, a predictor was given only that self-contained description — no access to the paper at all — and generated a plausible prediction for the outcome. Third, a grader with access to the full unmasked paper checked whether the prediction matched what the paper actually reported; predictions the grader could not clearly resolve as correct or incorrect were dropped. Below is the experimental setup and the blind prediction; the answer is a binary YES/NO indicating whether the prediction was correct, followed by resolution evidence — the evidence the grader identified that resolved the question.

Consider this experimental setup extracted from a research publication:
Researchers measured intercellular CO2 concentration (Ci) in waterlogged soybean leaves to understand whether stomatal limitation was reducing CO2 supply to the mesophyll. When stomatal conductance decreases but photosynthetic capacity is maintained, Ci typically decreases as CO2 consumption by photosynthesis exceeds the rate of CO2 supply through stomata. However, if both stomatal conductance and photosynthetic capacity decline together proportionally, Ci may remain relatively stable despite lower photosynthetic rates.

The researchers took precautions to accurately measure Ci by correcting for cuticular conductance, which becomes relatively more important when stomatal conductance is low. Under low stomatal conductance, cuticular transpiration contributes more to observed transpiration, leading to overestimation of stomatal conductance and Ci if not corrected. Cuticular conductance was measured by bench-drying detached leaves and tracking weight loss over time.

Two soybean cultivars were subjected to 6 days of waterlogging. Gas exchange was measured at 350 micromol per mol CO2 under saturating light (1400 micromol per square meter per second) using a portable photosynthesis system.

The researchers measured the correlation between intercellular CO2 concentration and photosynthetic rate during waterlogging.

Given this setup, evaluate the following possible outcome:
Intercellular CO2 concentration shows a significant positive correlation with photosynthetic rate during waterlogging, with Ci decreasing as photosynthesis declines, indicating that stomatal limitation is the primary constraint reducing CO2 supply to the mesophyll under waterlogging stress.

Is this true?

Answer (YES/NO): NO